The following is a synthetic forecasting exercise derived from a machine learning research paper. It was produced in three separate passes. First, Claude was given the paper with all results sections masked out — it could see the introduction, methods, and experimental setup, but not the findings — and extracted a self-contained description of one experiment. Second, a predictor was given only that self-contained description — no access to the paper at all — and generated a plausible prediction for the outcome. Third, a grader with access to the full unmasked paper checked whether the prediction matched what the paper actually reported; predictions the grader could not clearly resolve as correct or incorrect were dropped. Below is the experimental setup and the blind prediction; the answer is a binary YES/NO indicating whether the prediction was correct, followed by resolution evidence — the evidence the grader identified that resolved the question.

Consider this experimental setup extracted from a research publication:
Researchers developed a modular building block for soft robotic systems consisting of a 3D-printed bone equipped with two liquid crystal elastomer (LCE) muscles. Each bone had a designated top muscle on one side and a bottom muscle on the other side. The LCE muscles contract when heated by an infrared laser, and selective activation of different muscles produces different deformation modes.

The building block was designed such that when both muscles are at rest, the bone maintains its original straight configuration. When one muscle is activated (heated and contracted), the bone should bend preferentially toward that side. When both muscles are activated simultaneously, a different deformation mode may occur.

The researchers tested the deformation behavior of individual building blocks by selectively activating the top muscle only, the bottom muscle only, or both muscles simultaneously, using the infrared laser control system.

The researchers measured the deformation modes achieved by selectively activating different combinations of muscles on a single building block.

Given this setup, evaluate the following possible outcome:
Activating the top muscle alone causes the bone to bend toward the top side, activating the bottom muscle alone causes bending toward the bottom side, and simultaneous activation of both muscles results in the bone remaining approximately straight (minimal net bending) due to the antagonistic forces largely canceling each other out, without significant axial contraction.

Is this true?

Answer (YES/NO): NO